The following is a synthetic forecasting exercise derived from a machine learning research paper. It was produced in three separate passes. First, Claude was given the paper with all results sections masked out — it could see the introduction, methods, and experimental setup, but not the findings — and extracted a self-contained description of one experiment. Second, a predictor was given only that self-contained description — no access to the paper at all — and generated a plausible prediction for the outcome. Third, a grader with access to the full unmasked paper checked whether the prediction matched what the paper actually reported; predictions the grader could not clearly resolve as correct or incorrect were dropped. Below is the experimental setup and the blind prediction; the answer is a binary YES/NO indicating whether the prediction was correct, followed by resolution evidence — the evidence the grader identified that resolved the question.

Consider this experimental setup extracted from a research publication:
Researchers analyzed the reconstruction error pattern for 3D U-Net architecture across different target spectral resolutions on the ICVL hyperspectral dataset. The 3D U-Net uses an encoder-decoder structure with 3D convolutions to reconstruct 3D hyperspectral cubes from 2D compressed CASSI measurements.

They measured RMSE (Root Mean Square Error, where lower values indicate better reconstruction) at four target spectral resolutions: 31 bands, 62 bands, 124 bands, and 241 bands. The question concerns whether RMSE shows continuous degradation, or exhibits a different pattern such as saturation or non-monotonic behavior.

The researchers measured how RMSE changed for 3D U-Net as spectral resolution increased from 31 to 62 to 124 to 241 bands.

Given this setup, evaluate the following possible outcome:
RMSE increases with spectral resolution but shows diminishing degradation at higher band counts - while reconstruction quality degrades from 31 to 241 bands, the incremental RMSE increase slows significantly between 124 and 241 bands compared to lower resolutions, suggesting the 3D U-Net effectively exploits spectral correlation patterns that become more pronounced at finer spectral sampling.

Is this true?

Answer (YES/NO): NO